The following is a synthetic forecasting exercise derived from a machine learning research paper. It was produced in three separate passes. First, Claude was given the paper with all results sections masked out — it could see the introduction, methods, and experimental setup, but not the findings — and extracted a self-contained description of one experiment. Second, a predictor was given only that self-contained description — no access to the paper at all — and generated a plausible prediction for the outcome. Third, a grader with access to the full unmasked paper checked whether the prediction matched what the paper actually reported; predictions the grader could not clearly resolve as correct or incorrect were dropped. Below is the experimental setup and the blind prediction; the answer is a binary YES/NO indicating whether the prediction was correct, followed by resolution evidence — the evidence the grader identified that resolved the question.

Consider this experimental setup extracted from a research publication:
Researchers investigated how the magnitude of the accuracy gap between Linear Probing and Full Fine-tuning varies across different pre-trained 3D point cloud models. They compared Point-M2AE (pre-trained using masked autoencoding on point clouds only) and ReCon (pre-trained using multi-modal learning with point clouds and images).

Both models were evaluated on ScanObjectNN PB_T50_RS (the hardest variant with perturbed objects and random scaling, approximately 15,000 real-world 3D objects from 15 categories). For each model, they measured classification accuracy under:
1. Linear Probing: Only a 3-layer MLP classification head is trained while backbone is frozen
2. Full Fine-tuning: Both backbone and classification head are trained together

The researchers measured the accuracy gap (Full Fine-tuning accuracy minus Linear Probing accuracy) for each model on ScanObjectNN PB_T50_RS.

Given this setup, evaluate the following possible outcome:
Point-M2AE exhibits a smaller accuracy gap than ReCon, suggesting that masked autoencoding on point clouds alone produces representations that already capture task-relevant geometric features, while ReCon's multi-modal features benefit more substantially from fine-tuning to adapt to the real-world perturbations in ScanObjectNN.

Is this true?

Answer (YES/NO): NO